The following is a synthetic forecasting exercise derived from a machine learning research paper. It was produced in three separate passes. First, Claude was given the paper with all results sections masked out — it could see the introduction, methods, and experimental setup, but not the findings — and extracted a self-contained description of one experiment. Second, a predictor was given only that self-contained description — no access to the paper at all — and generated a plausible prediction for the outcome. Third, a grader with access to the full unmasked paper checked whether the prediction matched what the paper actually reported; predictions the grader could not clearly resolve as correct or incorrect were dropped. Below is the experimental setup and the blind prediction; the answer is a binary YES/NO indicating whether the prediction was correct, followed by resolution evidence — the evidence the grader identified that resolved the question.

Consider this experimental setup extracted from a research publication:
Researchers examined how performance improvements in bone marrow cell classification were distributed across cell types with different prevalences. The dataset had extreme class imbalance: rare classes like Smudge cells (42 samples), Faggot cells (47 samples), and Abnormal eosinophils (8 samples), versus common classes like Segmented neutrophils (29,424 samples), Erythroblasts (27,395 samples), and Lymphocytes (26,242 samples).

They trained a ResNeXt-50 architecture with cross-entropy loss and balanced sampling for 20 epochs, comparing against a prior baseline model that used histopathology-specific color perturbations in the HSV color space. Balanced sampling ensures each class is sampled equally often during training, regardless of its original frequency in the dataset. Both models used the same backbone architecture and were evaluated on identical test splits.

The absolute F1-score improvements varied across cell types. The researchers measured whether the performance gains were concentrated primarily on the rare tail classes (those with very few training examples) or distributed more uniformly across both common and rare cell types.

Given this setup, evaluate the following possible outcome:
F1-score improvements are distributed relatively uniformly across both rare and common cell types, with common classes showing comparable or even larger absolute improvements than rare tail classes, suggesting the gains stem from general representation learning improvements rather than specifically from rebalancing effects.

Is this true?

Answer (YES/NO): NO